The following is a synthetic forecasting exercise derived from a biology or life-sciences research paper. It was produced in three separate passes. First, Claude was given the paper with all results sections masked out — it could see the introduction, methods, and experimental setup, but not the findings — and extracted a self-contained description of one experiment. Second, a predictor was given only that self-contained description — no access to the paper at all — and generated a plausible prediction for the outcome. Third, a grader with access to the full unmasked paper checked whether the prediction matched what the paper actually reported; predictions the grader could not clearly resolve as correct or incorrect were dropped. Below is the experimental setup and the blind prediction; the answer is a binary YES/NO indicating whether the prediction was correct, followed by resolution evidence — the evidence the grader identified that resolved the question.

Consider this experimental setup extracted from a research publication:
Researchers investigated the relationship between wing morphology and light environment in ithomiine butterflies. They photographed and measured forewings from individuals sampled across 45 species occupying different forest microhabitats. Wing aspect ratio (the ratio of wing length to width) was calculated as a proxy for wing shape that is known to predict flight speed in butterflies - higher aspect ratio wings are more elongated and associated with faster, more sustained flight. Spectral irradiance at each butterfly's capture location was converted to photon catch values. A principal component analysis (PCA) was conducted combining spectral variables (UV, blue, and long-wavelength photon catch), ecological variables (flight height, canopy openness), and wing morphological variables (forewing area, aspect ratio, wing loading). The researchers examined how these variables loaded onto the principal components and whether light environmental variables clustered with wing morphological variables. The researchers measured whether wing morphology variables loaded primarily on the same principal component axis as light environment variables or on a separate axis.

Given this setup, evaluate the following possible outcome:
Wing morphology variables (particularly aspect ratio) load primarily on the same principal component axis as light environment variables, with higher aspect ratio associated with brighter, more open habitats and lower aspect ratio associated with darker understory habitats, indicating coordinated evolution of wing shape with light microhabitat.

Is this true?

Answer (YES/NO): NO